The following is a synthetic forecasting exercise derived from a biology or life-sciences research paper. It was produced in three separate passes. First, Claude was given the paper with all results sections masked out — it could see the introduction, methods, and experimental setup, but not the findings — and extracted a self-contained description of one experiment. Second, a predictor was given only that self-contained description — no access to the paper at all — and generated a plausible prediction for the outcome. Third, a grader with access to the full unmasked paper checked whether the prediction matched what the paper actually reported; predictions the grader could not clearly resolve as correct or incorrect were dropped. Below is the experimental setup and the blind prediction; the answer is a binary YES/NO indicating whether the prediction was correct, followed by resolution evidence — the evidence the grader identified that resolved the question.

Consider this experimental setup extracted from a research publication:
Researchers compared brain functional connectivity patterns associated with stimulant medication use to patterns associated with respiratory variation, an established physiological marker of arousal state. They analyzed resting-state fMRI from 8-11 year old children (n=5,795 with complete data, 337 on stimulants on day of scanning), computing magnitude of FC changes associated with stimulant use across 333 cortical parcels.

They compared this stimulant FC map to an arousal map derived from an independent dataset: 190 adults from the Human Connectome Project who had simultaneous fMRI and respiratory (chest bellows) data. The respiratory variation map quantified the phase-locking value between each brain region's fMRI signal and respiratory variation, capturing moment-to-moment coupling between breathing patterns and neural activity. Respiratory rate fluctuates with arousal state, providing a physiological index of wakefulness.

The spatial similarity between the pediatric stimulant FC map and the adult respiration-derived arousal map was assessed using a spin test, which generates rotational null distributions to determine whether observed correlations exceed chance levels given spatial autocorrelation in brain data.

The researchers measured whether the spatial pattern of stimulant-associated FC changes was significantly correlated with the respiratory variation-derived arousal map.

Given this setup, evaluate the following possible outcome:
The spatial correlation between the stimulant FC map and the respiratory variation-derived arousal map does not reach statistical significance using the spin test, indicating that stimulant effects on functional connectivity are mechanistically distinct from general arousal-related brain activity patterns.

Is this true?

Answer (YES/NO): NO